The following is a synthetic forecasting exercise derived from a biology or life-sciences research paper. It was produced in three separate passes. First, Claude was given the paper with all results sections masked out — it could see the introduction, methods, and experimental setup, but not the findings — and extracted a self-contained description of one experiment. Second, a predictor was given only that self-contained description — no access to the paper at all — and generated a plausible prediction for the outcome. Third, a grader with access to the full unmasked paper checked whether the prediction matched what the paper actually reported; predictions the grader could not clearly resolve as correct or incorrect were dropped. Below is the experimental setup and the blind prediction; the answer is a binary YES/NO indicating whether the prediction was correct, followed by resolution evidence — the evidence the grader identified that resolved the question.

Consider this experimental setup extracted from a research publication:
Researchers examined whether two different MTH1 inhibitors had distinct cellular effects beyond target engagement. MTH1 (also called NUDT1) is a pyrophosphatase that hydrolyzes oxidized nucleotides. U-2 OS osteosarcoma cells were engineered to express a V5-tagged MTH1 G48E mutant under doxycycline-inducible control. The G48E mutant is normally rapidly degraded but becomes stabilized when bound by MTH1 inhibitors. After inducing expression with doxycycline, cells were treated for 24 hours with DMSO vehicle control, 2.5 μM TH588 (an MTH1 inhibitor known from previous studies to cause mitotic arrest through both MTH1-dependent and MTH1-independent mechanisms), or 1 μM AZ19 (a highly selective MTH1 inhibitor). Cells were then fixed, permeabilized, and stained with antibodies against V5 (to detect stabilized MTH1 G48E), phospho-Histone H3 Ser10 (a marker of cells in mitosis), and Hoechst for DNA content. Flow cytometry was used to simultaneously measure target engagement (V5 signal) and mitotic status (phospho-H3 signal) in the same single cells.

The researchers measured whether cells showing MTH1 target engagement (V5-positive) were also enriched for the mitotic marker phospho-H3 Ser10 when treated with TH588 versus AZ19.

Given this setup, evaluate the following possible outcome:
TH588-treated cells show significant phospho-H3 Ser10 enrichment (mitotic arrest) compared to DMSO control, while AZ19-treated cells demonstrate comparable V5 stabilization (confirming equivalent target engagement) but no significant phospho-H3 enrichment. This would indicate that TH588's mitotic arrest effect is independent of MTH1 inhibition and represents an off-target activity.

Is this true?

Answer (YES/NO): YES